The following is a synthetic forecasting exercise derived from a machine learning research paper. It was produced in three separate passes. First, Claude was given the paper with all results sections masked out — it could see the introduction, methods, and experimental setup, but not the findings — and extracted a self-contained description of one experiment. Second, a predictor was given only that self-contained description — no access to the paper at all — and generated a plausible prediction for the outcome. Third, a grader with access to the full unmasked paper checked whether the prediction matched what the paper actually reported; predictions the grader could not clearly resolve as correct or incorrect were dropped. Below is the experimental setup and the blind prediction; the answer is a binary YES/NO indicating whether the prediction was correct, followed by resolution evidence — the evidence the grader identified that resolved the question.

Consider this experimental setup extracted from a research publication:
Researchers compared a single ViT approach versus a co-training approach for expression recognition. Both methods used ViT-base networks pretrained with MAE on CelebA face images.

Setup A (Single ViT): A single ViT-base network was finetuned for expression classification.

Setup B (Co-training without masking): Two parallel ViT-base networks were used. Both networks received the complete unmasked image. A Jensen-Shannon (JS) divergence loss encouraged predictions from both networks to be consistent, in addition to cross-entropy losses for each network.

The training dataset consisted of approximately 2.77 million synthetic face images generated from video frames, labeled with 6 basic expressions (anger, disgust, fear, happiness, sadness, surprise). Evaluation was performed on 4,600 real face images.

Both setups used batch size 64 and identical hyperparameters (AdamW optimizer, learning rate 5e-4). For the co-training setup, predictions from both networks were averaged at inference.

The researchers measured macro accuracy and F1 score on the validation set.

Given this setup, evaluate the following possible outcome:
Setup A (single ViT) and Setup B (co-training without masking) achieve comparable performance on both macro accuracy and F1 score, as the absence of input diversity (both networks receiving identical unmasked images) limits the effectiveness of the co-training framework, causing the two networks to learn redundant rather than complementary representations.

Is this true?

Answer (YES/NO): YES